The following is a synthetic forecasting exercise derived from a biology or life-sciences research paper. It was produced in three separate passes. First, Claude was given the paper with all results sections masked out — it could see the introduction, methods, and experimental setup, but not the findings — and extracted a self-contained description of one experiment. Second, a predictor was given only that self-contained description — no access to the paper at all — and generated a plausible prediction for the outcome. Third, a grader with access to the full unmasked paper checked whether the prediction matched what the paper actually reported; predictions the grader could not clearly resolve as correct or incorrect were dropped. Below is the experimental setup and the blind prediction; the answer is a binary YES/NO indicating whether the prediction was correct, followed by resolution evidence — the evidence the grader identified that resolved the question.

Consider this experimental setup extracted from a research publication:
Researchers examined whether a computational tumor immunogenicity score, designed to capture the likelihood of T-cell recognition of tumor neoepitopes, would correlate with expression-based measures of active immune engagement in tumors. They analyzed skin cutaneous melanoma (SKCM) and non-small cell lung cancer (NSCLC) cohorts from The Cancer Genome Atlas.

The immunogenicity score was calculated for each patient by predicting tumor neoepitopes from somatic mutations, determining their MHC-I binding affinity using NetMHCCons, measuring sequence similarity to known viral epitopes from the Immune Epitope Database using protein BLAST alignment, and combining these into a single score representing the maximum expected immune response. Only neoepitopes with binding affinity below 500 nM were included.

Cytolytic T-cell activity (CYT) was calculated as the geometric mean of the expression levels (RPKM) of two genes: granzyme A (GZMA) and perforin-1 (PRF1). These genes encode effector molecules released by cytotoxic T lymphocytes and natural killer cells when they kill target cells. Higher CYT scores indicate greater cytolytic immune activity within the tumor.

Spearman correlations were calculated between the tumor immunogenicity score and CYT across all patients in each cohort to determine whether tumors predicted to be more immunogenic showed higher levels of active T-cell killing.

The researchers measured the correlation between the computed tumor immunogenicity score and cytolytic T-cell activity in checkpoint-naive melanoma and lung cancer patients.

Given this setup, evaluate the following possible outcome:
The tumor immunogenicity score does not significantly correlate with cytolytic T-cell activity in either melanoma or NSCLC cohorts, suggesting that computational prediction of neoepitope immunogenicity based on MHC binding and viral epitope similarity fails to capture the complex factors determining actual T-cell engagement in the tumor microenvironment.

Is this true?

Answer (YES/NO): YES